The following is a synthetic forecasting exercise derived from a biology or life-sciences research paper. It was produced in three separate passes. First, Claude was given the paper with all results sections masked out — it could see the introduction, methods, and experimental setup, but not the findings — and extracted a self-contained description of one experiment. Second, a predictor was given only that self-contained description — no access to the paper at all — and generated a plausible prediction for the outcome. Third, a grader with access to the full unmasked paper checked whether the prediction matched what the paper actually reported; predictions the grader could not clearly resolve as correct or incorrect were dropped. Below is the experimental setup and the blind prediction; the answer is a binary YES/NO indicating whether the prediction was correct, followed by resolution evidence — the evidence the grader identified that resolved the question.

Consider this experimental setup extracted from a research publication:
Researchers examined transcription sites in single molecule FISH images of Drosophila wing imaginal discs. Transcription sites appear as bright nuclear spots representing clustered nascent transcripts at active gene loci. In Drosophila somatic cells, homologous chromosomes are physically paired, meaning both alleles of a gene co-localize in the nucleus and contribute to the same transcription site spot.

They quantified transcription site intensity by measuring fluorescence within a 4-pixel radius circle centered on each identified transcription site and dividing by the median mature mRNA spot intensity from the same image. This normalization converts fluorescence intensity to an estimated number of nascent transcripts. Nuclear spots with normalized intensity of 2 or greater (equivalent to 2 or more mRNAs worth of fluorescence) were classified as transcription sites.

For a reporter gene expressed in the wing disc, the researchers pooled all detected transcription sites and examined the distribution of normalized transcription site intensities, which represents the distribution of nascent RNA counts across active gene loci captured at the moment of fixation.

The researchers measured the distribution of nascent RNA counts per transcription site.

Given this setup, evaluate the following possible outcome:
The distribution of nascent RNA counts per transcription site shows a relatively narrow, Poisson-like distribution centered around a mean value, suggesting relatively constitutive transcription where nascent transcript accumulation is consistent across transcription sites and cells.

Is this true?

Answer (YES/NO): NO